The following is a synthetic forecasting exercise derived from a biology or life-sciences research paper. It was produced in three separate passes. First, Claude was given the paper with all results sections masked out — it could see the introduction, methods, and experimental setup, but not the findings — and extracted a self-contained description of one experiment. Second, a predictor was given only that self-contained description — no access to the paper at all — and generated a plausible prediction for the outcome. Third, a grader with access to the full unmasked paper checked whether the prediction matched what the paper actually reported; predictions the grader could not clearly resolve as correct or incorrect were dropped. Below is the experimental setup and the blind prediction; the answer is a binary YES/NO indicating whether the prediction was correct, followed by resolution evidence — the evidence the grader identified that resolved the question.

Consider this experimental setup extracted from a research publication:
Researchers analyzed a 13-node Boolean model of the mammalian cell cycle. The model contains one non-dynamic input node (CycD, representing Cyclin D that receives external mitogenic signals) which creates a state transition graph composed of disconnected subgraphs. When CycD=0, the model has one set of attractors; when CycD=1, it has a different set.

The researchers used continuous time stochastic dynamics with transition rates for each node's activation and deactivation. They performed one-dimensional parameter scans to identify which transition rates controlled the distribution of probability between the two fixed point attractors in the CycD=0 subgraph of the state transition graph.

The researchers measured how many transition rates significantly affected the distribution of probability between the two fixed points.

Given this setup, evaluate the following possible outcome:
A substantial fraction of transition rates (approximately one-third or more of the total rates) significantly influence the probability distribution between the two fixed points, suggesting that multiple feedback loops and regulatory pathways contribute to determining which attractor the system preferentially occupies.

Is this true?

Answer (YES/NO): NO